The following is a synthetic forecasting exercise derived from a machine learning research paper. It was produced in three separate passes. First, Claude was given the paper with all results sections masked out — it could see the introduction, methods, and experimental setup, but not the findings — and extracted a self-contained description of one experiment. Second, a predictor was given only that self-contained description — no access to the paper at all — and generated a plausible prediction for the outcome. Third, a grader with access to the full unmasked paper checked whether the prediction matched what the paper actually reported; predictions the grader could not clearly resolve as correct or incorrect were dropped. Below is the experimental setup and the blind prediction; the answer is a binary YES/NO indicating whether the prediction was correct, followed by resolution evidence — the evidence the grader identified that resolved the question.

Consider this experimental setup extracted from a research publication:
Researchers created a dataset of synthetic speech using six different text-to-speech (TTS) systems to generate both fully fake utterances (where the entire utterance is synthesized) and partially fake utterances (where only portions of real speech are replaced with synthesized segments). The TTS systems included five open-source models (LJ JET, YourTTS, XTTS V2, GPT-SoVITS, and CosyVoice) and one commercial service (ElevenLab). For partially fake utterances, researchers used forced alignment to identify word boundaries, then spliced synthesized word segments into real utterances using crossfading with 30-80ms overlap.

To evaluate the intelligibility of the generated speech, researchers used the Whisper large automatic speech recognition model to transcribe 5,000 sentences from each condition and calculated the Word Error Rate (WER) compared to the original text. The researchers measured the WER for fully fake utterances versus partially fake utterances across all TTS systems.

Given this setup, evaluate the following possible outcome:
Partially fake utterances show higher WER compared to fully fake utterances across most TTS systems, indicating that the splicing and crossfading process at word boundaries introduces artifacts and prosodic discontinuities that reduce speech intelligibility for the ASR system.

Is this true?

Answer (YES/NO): YES